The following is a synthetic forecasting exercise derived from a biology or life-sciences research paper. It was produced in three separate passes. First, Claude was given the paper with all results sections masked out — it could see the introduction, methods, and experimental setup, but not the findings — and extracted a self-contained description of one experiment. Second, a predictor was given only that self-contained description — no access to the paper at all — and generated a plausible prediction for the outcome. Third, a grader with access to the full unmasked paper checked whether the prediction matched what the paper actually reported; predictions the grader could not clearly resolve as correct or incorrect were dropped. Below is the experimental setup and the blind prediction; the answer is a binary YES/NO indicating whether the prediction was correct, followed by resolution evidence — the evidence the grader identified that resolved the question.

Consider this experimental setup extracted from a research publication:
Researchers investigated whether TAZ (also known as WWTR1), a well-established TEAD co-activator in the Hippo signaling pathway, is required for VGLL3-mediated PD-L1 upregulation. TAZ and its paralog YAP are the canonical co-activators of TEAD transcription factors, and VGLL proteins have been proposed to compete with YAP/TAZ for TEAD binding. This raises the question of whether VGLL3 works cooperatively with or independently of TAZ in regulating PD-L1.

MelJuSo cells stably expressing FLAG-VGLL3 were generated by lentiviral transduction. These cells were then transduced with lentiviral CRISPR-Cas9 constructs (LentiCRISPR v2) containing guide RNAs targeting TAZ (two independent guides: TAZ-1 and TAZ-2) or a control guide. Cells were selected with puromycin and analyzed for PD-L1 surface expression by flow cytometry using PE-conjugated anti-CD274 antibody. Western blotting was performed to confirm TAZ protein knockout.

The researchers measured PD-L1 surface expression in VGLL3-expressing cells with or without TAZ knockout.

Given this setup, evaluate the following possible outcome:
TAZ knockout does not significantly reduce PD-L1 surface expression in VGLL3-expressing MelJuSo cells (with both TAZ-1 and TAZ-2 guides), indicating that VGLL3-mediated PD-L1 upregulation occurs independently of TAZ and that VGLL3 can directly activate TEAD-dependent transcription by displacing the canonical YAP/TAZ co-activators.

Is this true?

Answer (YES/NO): NO